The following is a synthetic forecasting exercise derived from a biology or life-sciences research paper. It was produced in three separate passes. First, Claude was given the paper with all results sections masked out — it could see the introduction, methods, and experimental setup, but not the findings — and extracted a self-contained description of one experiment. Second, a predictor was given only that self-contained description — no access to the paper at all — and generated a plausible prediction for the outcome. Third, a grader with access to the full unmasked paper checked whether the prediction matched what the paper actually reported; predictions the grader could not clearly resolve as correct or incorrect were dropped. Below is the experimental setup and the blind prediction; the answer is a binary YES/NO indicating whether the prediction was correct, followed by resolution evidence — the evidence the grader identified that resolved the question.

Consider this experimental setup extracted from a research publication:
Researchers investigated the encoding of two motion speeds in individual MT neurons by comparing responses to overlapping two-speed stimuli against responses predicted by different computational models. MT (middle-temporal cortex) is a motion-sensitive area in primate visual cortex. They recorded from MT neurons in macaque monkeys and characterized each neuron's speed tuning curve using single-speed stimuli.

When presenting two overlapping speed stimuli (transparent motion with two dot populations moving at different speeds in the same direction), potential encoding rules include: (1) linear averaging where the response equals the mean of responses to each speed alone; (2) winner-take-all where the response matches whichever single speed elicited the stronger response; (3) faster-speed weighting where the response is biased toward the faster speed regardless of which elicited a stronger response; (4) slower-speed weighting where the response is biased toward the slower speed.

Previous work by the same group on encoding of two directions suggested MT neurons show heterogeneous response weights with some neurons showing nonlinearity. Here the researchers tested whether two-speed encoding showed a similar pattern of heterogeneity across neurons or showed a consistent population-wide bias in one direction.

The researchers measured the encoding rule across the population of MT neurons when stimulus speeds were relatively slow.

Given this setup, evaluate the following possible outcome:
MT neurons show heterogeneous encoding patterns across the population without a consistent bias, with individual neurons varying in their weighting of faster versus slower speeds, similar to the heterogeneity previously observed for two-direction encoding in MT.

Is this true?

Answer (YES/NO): NO